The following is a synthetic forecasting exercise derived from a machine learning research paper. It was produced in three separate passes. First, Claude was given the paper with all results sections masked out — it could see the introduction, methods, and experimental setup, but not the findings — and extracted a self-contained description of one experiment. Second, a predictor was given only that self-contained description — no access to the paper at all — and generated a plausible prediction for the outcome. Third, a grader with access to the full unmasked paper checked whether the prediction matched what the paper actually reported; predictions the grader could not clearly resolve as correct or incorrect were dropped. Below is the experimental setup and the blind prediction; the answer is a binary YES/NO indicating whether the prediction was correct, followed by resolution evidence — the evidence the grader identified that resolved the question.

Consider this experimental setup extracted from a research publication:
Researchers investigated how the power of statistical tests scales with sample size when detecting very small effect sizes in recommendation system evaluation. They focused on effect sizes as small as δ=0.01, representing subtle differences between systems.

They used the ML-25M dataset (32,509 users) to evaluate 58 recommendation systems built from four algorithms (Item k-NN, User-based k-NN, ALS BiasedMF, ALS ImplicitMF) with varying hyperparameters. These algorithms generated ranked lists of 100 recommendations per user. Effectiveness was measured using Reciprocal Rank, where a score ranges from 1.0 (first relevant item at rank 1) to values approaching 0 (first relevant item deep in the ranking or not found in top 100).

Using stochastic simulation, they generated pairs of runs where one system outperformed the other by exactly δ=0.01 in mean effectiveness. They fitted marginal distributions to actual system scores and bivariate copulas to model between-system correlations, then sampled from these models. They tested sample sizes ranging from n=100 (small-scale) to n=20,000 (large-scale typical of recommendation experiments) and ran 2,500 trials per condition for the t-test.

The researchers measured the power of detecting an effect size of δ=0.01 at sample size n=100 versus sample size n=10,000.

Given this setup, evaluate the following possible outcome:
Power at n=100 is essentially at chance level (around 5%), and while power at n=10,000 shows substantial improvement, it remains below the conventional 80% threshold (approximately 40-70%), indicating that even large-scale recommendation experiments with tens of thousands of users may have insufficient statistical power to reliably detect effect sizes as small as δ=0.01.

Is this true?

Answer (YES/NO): NO